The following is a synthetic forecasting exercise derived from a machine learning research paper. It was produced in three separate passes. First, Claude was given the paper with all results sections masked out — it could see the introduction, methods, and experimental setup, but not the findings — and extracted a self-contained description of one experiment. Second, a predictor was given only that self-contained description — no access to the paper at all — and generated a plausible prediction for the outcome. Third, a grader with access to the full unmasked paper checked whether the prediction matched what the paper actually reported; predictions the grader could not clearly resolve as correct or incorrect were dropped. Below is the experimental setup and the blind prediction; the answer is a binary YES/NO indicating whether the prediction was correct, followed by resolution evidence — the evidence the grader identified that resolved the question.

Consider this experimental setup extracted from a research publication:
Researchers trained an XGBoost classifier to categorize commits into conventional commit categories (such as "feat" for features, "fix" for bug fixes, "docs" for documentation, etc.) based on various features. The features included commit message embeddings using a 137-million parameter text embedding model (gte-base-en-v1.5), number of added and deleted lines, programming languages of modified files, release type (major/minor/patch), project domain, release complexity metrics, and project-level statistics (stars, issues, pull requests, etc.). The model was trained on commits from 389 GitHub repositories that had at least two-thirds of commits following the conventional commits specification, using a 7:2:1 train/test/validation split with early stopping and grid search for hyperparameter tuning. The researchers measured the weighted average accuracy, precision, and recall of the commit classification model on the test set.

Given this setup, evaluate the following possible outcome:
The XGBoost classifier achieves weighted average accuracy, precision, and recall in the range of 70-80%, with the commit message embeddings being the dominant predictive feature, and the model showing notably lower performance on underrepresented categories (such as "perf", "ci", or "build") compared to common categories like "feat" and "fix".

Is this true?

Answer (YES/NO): NO